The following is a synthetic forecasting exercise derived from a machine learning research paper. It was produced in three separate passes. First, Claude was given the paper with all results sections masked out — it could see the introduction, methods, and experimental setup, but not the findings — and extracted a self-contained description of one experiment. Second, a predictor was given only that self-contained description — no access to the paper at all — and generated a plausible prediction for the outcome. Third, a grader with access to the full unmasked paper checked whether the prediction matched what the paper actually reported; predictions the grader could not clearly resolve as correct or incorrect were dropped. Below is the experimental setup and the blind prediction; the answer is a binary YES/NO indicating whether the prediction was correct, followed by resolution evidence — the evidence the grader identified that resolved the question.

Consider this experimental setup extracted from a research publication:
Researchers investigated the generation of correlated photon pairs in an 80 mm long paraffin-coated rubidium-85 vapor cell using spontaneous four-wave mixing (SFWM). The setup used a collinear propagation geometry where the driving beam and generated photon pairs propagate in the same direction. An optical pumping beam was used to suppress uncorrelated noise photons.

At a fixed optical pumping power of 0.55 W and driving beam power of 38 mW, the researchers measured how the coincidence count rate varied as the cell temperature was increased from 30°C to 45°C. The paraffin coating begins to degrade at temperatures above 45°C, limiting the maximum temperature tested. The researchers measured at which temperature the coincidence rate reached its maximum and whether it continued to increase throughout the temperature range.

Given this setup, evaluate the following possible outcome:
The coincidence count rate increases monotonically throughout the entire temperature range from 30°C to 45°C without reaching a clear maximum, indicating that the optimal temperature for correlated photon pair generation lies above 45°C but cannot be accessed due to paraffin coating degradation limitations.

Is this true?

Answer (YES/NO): NO